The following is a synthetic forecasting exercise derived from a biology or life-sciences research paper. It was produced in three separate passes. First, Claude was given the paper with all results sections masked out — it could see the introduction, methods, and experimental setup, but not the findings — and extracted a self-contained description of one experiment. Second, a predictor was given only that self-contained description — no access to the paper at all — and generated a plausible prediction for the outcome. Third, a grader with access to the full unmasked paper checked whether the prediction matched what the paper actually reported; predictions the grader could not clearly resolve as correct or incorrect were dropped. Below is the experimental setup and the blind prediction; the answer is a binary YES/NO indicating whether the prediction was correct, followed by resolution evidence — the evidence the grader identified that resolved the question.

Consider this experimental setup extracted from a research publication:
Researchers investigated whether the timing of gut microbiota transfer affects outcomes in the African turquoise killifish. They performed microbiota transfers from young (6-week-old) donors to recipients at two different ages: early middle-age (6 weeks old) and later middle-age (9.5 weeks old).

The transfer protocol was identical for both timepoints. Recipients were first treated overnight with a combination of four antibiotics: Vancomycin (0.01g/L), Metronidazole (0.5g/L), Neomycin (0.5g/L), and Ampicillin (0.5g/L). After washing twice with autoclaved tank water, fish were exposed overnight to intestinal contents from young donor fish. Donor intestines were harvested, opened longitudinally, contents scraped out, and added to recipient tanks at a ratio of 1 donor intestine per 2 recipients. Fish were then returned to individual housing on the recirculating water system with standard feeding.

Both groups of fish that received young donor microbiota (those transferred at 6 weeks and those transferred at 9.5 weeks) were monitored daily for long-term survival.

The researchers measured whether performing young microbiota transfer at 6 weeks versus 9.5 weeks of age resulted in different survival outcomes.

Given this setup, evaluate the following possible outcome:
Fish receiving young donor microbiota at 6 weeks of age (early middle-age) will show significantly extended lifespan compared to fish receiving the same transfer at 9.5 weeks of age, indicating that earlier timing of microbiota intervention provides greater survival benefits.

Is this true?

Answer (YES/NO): NO